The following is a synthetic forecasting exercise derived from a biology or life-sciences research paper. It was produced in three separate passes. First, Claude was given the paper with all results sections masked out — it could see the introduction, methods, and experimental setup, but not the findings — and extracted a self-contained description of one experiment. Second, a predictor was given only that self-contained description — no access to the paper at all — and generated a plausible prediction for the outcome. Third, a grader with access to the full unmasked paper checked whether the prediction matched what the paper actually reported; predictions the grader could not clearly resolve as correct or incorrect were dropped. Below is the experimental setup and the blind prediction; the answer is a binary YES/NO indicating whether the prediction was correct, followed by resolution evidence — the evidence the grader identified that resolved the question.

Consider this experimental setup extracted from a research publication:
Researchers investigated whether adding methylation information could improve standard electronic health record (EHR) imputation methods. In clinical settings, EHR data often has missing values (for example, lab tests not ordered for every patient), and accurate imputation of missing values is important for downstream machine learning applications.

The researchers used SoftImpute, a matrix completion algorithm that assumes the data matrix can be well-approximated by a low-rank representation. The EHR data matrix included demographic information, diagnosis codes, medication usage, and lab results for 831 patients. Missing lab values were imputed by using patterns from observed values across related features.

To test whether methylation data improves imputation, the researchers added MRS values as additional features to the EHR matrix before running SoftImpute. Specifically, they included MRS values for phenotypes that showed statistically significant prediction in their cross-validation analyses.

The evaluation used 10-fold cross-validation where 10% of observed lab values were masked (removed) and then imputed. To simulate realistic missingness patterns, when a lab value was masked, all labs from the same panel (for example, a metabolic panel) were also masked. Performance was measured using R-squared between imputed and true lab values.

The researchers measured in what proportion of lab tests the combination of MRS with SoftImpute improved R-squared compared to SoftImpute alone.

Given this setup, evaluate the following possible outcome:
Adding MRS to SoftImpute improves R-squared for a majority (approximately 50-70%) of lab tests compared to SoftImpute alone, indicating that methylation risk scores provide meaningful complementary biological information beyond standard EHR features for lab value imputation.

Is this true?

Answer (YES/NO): NO